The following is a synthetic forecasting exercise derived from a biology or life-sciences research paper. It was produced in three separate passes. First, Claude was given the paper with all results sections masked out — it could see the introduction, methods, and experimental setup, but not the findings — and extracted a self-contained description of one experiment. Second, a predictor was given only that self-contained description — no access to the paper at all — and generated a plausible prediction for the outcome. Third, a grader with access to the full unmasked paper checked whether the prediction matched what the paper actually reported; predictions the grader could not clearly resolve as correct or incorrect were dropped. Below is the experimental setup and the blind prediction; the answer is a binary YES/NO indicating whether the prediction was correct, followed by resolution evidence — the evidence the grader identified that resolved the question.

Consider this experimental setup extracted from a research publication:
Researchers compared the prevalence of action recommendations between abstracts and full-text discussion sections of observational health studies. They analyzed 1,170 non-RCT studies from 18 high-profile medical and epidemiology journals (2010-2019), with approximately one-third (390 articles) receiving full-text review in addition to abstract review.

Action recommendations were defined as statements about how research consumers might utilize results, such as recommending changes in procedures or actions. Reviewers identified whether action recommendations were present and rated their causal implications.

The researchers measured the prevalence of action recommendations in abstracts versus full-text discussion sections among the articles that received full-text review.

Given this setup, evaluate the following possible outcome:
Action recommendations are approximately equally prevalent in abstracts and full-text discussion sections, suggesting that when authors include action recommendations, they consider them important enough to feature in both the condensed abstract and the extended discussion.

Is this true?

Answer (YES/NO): NO